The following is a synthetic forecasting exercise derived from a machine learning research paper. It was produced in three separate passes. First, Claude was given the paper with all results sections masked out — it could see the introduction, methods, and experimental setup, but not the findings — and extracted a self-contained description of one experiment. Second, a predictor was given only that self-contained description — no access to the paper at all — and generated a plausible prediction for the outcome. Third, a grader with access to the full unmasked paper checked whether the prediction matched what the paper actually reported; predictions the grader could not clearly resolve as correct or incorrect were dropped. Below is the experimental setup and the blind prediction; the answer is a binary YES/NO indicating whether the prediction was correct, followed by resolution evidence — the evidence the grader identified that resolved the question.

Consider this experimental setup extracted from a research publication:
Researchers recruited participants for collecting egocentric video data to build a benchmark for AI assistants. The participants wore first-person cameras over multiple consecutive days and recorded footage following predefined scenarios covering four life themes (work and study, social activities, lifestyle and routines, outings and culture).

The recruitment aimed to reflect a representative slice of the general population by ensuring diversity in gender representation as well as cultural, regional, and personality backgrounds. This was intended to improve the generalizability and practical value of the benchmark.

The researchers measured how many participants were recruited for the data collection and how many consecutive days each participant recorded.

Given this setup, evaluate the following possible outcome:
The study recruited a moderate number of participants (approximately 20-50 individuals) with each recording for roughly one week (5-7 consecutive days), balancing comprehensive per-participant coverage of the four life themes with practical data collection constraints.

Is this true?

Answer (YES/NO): NO